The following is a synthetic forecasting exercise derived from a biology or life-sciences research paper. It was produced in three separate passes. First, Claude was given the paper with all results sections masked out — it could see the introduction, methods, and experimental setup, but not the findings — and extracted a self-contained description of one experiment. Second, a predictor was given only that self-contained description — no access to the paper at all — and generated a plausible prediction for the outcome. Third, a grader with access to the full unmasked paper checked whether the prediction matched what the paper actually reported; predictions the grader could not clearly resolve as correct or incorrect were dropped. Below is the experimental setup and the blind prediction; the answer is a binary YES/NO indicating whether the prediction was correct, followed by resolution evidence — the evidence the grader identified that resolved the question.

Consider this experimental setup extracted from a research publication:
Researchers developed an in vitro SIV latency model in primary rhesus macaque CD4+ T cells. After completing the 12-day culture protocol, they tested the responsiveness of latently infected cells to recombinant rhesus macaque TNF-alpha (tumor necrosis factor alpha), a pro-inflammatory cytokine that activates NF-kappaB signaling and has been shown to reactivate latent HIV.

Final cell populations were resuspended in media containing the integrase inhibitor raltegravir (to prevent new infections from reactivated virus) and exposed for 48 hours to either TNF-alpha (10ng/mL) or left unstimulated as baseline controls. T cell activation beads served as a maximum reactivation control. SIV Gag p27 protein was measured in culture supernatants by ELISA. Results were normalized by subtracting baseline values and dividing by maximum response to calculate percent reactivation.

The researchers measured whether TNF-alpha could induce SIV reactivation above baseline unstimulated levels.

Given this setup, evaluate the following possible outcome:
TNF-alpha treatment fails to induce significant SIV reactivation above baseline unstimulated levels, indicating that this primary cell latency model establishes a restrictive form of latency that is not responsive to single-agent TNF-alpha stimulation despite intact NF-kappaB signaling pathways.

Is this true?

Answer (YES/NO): NO